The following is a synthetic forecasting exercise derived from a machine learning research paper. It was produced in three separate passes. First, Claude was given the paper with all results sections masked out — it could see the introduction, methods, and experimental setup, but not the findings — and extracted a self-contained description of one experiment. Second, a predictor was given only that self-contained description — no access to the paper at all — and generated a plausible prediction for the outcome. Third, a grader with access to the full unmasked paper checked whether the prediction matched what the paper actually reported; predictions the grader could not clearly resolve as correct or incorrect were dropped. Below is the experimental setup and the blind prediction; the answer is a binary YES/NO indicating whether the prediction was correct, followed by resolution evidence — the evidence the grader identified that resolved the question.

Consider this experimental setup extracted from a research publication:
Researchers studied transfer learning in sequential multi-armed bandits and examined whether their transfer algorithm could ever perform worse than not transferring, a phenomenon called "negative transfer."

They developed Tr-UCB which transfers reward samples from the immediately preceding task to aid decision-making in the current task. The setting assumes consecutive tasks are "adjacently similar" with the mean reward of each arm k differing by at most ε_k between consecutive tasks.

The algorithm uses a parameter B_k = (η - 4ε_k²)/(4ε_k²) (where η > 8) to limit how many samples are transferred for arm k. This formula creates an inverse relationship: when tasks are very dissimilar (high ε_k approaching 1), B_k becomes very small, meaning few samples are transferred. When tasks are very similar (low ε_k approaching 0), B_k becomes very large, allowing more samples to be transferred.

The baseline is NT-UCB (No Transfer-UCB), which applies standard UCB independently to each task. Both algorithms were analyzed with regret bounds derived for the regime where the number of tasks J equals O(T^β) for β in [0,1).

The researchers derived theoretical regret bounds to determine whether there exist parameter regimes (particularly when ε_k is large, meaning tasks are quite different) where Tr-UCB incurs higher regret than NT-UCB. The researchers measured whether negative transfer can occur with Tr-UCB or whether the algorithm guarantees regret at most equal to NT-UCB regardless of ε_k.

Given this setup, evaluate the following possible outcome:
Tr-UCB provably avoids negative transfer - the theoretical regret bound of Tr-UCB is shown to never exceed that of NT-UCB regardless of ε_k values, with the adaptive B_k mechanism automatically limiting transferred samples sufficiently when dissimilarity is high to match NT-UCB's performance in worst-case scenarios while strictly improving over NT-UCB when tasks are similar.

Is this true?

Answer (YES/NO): YES